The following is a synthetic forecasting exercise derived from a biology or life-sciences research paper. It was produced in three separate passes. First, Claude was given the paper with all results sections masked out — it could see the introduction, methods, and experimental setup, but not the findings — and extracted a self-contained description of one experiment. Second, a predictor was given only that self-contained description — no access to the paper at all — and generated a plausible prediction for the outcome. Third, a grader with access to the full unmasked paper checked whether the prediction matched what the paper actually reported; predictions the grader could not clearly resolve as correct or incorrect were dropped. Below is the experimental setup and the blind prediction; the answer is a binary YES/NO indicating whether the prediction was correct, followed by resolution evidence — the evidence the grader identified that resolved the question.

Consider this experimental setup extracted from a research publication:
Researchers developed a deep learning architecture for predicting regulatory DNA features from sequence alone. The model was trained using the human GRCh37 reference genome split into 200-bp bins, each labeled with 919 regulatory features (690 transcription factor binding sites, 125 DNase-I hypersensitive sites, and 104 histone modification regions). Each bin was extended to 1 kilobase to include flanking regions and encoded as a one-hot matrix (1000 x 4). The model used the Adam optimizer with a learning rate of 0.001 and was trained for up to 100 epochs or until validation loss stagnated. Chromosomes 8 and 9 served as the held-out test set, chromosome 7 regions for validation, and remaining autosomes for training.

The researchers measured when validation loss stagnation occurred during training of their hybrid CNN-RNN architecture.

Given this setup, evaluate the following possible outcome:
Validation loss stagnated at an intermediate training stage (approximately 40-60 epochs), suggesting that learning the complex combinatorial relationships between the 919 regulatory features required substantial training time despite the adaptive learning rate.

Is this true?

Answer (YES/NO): NO